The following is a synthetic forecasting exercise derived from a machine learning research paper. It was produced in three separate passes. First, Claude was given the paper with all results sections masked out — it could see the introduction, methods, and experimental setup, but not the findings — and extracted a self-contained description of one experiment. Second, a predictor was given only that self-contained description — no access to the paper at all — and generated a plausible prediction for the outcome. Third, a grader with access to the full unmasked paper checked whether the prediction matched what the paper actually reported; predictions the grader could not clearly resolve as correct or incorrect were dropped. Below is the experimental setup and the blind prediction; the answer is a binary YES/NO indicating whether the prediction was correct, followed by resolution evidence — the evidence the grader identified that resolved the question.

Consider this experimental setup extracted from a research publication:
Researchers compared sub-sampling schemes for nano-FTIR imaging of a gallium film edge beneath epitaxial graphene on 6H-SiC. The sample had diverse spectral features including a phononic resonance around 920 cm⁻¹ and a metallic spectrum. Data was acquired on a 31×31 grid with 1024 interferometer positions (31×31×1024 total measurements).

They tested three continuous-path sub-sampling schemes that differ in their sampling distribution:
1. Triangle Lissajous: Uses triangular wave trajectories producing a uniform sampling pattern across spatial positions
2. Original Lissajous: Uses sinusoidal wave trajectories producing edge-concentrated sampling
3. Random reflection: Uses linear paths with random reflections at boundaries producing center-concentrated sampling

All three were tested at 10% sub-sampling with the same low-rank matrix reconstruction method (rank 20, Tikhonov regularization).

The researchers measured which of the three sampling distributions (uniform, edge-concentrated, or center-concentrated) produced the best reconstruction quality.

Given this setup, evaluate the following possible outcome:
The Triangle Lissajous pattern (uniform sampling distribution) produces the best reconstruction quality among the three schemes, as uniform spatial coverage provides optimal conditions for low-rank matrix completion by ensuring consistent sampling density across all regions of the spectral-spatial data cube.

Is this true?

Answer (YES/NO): NO